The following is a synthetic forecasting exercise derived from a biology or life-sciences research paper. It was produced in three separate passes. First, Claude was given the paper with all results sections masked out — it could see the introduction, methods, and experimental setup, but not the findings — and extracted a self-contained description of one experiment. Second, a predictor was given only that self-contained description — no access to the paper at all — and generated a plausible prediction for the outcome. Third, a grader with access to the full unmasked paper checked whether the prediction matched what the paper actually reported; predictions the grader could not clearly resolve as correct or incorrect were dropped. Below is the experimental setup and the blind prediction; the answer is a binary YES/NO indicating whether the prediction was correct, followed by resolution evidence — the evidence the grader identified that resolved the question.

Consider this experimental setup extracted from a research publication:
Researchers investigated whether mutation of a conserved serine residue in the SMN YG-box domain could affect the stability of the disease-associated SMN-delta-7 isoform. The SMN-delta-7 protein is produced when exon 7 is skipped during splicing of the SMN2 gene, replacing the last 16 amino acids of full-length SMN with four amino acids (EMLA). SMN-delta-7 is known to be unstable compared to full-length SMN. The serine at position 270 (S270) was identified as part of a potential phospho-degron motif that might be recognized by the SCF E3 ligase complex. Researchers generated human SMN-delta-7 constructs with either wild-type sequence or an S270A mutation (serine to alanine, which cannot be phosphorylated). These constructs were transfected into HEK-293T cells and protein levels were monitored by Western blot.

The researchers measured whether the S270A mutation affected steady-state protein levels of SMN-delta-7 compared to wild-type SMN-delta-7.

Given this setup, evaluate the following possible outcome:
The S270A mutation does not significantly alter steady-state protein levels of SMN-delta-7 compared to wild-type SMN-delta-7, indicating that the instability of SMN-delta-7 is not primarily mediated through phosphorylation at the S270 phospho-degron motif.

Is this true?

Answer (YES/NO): NO